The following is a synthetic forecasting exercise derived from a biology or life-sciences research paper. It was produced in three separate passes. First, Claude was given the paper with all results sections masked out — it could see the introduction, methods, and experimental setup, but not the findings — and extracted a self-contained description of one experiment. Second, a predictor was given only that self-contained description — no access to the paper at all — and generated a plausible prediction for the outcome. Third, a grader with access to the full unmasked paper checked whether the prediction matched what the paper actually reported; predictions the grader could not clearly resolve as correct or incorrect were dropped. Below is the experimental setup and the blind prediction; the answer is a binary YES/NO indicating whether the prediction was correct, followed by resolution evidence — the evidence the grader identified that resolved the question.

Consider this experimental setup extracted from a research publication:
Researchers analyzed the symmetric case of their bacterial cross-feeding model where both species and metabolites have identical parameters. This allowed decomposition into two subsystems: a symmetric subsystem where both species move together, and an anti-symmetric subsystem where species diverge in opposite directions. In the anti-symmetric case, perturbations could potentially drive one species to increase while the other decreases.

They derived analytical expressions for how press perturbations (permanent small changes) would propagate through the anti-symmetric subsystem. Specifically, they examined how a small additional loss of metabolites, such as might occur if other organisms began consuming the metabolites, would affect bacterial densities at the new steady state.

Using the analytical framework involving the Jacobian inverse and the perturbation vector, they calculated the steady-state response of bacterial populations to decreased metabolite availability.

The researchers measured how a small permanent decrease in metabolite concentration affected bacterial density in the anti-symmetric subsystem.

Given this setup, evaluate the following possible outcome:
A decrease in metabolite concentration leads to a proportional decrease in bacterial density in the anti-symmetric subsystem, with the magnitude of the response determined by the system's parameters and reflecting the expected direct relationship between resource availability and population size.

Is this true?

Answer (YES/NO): NO